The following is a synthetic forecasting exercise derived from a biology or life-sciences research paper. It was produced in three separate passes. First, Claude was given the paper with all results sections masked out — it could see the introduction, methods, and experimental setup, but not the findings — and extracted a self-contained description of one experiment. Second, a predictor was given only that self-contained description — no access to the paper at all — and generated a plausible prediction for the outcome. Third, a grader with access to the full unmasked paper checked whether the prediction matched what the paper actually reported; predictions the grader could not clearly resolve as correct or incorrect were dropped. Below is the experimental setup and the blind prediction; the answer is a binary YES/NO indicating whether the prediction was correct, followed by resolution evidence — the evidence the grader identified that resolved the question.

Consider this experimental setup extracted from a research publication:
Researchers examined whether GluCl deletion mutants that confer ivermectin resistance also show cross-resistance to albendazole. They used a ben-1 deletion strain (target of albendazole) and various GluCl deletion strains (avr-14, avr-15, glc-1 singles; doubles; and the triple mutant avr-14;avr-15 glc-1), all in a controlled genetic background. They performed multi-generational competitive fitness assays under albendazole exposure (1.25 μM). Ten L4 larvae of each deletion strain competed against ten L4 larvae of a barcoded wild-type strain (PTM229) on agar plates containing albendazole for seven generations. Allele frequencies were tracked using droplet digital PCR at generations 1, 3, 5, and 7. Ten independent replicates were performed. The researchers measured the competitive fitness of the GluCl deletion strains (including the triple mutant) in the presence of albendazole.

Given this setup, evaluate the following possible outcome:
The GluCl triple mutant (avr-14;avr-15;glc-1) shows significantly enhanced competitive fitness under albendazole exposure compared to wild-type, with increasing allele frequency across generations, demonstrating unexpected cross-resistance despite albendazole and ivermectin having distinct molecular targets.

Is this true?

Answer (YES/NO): NO